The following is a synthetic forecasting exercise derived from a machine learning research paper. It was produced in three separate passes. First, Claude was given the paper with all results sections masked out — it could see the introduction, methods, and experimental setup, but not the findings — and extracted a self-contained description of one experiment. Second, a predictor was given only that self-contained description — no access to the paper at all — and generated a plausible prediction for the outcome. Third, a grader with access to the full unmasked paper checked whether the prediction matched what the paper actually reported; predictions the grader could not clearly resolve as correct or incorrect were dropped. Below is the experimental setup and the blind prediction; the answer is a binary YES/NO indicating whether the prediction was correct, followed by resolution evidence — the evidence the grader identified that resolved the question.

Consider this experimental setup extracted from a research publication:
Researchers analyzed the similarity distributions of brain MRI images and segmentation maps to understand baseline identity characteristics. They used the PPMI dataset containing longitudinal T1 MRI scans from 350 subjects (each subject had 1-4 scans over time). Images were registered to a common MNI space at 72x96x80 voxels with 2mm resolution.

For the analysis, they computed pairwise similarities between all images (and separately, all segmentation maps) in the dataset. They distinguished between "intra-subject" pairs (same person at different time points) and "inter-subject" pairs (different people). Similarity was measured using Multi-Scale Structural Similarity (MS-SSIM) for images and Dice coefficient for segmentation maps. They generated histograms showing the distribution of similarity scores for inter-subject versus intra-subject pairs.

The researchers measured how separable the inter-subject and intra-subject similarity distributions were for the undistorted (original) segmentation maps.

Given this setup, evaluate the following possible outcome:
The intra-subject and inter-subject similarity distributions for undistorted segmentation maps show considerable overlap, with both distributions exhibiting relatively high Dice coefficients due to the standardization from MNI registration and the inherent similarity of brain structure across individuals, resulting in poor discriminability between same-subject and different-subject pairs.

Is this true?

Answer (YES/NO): NO